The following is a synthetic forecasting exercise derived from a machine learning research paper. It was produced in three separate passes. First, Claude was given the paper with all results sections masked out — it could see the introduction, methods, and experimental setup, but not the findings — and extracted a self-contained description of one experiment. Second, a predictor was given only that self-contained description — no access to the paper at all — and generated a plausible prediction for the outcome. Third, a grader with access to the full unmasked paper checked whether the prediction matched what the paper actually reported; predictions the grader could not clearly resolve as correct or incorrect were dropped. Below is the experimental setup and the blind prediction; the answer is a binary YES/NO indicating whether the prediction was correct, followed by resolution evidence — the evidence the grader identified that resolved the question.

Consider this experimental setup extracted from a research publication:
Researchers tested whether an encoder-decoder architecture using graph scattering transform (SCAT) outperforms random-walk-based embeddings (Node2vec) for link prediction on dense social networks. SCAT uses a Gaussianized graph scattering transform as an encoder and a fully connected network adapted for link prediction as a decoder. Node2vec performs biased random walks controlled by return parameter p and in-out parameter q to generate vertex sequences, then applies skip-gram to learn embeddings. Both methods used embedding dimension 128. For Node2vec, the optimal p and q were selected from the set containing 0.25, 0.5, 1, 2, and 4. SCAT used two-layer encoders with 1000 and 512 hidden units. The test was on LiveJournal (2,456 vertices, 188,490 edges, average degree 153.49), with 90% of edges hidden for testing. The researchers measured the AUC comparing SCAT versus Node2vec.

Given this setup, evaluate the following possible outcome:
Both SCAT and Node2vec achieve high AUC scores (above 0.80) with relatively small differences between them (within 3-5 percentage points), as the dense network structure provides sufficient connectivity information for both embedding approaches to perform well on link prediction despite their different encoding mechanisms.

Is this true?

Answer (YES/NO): NO